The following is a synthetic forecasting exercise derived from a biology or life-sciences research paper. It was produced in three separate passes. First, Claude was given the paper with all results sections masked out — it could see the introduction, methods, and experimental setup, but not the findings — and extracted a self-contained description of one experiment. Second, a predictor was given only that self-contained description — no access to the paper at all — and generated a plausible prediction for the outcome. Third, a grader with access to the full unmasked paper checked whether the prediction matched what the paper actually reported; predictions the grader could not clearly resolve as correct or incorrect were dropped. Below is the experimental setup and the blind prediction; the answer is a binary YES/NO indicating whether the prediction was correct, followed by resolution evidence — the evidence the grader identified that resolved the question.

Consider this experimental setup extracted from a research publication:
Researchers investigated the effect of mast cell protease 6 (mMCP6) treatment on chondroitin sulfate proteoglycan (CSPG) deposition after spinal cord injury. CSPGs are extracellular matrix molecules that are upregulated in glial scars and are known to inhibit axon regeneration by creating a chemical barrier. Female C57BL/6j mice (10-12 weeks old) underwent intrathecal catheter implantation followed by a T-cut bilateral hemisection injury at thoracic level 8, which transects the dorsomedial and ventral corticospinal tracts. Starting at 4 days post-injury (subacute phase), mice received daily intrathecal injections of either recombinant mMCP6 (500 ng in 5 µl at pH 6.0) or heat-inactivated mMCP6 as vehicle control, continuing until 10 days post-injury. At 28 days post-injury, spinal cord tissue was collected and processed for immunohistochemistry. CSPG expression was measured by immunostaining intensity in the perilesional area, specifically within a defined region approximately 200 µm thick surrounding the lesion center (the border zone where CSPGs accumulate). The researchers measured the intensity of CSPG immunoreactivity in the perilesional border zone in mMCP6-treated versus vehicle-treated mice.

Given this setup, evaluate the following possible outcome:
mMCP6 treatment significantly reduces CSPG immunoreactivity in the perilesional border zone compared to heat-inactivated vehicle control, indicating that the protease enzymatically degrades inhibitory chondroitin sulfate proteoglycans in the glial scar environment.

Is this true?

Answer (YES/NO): NO